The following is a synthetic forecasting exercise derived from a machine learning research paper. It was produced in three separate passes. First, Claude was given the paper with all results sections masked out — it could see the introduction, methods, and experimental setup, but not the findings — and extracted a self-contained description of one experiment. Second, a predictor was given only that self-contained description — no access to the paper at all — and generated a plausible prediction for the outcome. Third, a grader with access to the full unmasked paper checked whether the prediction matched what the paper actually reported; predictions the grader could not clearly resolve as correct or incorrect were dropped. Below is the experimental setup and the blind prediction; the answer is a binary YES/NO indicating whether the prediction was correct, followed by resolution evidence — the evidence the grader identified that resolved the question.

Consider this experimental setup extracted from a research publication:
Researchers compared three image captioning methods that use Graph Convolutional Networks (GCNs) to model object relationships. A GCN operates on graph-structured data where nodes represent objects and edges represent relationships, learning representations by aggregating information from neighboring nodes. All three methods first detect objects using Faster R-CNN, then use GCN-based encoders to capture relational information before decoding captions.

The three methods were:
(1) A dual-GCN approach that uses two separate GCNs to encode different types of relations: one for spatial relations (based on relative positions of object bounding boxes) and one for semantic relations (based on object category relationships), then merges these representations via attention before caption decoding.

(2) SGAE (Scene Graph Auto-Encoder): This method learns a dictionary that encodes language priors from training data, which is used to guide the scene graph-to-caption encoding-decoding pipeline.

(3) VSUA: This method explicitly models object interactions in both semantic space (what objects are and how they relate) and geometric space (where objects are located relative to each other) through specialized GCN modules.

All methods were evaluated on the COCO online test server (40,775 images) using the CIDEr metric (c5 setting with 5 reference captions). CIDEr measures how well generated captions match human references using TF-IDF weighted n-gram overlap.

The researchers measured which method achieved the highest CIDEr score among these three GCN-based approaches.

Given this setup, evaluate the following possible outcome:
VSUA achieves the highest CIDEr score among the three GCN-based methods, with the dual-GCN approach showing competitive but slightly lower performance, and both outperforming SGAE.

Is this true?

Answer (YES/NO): NO